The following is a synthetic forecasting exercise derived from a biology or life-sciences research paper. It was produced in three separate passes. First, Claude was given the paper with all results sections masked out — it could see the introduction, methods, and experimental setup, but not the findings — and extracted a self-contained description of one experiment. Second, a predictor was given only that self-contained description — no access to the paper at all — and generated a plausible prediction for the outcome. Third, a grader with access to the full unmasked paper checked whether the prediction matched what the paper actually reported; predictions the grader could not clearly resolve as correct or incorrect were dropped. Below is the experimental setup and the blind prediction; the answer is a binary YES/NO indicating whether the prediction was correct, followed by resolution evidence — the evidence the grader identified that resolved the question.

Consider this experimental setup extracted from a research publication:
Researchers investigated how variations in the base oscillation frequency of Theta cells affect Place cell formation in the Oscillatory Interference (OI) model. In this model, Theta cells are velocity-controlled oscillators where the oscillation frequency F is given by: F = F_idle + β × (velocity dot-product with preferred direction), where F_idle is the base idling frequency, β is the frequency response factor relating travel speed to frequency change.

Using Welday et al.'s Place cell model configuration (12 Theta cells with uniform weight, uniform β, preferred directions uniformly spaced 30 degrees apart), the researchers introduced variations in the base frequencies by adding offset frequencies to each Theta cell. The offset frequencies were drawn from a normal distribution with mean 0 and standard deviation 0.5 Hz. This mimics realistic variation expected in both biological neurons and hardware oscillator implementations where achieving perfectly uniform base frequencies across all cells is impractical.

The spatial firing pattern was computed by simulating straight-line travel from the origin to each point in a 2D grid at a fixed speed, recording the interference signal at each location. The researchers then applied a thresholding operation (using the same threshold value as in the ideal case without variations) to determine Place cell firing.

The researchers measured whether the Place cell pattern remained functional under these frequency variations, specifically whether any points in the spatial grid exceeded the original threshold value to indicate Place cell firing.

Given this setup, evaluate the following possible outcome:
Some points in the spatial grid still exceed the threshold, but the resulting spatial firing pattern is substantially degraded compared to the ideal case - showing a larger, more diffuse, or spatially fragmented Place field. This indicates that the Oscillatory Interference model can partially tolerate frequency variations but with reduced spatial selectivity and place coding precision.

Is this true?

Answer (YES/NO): NO